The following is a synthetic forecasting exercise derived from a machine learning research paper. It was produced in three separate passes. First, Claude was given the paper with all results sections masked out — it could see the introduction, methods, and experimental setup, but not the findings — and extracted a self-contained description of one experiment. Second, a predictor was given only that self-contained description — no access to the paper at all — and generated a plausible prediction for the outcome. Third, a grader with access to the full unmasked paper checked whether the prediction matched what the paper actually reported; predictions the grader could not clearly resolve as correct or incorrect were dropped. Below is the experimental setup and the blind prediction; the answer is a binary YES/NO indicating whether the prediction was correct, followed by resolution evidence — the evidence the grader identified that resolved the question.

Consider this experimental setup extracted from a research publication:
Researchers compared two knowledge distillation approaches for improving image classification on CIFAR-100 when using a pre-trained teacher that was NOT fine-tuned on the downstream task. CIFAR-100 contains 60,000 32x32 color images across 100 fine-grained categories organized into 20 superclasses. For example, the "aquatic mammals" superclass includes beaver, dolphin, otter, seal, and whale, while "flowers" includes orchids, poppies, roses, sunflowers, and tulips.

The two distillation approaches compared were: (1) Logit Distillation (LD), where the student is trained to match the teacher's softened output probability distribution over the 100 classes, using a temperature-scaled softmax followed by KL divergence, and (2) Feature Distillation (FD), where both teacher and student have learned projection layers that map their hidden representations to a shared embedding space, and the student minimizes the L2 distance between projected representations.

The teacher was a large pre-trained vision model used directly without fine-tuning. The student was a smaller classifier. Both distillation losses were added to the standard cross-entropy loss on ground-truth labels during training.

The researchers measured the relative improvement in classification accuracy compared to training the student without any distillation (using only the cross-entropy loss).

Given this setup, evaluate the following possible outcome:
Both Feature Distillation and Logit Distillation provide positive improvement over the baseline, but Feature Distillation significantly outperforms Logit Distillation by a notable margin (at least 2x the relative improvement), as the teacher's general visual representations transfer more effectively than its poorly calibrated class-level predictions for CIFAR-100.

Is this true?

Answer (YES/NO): NO